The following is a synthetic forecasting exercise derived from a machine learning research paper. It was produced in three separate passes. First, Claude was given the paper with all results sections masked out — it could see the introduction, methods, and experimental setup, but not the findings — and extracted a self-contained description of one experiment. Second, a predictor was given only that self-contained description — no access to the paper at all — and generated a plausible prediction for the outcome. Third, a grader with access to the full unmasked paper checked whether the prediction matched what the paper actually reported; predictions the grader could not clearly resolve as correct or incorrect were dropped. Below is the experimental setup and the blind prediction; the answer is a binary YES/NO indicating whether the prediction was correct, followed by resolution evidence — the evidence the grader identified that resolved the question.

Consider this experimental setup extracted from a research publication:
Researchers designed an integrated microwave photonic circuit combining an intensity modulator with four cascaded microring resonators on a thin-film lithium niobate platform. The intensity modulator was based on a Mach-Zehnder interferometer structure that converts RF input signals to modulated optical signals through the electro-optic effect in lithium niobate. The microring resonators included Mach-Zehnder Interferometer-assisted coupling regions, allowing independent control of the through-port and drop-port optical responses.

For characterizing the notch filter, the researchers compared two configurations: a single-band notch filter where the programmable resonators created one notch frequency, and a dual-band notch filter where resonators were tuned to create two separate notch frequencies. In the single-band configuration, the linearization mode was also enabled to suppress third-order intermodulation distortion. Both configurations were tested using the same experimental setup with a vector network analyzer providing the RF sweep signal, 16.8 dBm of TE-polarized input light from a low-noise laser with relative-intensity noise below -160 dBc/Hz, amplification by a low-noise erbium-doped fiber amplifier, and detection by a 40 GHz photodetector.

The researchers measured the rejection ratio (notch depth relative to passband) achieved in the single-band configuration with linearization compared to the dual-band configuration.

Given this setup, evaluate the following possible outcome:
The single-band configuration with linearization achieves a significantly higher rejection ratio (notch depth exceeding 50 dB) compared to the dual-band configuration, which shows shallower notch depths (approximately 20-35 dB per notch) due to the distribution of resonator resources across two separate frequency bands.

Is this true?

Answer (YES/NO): NO